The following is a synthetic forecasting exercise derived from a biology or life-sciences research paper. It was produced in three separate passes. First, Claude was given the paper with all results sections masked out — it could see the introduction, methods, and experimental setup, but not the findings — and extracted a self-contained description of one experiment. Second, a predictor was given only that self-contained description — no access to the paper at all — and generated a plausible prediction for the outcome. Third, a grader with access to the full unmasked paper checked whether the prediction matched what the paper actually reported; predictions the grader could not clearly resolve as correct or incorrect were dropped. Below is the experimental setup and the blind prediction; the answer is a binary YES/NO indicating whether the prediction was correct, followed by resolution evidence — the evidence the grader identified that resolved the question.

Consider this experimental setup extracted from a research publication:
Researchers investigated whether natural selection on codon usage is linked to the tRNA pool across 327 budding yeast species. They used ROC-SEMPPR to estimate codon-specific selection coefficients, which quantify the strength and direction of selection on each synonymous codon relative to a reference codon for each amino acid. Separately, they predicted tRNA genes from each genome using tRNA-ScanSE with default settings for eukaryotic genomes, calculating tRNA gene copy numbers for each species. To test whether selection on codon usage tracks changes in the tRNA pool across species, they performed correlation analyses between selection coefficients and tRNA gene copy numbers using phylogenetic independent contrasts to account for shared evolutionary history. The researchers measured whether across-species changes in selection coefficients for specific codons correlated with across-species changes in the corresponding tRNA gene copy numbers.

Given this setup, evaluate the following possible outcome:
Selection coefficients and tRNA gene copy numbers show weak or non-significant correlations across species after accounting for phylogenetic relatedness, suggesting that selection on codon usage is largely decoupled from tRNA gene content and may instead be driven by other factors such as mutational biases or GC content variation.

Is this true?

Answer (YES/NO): NO